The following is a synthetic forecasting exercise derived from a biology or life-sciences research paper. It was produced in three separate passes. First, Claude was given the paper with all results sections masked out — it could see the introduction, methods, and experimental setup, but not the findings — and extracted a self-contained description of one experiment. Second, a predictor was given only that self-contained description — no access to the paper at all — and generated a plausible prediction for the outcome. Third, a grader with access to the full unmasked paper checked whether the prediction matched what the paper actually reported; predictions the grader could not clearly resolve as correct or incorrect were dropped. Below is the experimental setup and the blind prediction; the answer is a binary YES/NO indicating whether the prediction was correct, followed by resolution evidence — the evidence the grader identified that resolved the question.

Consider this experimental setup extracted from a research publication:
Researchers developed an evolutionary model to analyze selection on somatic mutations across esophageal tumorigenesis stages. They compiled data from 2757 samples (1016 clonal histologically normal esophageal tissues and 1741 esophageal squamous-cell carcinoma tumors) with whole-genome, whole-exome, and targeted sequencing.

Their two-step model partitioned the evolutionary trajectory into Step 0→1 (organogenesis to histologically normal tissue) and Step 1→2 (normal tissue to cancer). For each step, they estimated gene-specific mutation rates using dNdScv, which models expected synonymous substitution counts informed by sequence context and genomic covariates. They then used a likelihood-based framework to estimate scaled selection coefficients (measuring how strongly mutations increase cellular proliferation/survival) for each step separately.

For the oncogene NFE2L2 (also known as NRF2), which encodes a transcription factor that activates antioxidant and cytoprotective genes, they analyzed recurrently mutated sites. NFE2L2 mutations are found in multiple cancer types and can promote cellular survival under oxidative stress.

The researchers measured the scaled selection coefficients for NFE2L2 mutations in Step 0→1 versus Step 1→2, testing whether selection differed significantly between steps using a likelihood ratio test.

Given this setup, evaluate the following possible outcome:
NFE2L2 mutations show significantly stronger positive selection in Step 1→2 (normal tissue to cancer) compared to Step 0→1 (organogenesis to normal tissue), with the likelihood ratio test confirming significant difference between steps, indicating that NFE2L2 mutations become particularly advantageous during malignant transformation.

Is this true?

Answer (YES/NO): NO